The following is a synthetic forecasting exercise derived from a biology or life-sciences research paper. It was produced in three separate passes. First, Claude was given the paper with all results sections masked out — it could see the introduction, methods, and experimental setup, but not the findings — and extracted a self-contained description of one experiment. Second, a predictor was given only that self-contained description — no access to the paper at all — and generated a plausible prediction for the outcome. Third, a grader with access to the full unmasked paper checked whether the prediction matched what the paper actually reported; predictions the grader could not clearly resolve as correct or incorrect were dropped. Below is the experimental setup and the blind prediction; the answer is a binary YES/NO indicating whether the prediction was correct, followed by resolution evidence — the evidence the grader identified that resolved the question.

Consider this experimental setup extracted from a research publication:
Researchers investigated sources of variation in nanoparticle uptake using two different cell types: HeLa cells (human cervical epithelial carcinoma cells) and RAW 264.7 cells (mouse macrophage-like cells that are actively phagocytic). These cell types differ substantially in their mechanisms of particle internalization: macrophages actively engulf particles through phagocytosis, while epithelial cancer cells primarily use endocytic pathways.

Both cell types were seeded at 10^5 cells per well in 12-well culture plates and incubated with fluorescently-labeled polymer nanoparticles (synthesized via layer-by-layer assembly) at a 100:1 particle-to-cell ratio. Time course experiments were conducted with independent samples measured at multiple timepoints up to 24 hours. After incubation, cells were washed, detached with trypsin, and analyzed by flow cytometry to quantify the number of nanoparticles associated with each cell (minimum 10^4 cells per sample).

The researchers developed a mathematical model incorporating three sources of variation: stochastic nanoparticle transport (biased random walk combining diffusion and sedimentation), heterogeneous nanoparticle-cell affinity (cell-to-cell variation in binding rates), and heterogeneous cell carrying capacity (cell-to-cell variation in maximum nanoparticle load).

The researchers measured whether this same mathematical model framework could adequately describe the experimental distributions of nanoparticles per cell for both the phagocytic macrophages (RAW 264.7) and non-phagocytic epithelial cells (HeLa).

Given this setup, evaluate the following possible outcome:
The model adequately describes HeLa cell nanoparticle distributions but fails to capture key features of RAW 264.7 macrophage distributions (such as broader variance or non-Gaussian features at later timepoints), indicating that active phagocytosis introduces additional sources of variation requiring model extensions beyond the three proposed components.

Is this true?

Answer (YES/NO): NO